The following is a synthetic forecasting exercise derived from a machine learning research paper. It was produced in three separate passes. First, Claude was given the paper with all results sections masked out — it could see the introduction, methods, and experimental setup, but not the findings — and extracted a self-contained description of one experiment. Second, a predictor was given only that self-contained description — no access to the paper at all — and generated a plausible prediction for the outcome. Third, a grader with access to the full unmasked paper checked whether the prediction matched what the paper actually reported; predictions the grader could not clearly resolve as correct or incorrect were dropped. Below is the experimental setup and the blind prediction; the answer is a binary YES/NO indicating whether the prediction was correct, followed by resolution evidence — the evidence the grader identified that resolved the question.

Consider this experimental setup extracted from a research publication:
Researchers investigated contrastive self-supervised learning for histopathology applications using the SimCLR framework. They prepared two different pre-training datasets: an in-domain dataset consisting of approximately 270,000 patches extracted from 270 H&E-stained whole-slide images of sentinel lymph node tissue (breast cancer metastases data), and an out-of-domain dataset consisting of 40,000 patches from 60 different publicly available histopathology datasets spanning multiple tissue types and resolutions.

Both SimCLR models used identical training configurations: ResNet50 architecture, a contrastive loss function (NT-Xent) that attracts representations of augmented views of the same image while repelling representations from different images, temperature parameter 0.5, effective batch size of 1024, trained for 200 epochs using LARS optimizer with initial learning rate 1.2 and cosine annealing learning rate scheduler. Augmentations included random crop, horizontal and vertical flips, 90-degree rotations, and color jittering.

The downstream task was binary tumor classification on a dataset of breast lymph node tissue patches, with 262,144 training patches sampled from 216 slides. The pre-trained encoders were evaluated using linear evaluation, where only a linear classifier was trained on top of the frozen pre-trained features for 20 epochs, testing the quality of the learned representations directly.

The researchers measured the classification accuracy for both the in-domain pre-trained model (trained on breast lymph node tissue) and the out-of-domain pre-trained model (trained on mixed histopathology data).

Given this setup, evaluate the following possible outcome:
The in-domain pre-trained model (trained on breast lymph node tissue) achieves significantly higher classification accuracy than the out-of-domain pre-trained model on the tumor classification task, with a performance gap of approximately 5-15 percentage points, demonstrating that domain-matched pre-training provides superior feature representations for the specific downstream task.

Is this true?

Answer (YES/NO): NO